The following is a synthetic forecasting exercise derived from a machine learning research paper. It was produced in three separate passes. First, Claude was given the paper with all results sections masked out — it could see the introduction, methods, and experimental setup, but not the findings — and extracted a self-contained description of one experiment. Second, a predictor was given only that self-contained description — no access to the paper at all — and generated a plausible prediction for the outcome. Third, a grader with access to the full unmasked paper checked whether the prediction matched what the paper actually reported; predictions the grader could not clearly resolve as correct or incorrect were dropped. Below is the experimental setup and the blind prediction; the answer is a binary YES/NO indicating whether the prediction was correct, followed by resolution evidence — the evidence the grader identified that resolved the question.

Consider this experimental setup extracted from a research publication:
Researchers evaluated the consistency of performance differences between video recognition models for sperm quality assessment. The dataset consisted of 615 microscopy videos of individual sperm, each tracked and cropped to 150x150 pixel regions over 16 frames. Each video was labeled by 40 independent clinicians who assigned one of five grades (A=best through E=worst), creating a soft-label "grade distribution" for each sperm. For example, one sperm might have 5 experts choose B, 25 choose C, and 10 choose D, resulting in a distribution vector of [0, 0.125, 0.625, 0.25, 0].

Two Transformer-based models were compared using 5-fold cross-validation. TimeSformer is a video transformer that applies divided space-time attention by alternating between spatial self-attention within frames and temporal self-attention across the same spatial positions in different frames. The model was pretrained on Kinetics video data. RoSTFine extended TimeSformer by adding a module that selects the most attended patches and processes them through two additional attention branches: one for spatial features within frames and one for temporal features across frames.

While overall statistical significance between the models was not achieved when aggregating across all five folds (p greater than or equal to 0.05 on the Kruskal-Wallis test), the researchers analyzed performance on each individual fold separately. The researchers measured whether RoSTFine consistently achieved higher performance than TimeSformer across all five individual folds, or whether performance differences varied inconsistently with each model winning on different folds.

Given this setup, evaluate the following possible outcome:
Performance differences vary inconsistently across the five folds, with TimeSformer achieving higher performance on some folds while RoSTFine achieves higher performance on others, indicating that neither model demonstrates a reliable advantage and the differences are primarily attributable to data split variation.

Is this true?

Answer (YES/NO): NO